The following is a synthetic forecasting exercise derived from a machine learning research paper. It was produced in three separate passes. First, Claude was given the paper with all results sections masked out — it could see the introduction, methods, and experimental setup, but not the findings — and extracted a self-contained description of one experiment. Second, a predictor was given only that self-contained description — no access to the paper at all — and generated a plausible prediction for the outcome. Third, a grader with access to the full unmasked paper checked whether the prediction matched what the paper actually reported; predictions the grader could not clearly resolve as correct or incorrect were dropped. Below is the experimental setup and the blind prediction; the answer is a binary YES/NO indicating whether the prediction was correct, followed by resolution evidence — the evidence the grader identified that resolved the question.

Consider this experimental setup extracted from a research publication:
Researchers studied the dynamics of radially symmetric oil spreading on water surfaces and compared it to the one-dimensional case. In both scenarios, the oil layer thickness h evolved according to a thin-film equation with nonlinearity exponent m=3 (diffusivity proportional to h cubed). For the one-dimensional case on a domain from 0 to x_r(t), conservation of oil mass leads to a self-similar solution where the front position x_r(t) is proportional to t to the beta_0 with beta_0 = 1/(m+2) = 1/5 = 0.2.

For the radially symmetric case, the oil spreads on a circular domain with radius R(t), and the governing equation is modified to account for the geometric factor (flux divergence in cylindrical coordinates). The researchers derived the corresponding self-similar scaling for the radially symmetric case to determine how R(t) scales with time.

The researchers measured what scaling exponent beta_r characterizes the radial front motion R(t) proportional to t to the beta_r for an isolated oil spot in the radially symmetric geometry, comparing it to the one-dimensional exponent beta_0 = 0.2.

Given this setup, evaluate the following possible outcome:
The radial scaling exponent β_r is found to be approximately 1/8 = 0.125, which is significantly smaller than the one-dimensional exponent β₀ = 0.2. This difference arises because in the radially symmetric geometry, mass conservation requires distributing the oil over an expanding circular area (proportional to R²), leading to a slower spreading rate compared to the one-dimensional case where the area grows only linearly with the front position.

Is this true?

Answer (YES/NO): YES